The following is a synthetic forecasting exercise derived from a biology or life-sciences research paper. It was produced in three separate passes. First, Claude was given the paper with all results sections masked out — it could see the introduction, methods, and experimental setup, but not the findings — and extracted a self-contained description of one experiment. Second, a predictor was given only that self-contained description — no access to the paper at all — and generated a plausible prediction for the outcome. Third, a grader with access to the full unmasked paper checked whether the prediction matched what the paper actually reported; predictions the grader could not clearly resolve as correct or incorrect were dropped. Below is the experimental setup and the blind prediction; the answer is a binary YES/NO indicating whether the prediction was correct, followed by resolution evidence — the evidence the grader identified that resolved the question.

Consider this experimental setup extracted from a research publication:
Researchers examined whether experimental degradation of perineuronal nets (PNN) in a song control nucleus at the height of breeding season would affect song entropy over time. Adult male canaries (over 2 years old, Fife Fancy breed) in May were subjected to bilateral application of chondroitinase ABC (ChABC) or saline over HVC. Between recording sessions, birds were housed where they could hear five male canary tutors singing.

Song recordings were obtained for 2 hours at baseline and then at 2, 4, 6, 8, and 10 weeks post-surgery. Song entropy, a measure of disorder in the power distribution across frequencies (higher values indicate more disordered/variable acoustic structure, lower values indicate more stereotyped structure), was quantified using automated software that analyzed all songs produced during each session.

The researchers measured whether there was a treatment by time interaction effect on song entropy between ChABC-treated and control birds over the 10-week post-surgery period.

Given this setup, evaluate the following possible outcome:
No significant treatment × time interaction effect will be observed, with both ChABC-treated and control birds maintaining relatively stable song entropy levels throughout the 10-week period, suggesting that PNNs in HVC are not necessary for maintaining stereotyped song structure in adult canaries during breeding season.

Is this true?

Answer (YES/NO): NO